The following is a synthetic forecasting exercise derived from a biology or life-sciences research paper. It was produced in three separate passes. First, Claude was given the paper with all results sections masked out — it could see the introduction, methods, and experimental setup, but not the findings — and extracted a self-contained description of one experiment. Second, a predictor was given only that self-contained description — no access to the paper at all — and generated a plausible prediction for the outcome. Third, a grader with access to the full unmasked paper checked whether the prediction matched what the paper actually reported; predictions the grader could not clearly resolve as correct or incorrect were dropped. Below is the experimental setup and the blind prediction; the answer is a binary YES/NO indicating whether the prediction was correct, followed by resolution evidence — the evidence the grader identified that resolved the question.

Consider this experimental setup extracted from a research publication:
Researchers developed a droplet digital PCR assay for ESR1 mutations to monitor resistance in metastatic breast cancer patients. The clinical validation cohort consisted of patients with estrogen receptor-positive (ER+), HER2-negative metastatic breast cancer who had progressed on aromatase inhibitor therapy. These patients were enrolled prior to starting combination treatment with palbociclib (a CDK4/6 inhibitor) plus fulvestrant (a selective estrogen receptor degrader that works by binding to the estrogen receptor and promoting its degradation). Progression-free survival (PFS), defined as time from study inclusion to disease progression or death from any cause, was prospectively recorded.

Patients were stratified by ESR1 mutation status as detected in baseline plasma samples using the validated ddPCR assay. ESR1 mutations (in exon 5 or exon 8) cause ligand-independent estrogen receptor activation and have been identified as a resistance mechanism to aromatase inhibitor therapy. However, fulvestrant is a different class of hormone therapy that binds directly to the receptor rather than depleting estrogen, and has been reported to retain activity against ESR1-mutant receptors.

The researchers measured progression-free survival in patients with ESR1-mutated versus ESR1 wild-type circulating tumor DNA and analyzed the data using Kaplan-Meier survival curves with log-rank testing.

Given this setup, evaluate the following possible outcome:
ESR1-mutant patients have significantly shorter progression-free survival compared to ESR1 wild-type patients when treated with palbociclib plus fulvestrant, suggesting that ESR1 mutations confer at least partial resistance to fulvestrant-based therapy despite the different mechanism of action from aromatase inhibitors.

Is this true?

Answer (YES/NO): NO